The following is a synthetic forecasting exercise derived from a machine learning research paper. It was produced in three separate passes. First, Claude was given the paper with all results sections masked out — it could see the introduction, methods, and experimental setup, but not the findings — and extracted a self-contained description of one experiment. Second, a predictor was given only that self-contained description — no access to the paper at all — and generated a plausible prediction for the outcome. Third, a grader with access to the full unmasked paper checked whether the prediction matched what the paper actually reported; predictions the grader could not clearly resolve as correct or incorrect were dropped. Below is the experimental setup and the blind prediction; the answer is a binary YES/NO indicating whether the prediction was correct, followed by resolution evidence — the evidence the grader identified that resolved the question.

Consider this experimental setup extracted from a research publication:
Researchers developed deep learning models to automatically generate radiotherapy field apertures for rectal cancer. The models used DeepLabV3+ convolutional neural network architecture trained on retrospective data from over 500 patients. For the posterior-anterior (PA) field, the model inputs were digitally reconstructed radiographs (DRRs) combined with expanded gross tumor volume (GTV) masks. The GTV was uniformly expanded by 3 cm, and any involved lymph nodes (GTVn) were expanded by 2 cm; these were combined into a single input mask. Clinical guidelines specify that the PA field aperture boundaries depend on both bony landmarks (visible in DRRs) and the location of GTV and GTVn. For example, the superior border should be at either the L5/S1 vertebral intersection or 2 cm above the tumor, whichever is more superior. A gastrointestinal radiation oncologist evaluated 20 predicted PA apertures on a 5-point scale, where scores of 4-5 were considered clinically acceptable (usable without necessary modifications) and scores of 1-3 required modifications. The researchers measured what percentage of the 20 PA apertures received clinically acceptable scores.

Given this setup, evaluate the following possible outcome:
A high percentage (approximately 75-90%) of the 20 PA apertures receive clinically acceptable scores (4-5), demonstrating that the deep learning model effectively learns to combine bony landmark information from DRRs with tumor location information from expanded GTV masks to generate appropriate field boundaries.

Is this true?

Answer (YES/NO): NO